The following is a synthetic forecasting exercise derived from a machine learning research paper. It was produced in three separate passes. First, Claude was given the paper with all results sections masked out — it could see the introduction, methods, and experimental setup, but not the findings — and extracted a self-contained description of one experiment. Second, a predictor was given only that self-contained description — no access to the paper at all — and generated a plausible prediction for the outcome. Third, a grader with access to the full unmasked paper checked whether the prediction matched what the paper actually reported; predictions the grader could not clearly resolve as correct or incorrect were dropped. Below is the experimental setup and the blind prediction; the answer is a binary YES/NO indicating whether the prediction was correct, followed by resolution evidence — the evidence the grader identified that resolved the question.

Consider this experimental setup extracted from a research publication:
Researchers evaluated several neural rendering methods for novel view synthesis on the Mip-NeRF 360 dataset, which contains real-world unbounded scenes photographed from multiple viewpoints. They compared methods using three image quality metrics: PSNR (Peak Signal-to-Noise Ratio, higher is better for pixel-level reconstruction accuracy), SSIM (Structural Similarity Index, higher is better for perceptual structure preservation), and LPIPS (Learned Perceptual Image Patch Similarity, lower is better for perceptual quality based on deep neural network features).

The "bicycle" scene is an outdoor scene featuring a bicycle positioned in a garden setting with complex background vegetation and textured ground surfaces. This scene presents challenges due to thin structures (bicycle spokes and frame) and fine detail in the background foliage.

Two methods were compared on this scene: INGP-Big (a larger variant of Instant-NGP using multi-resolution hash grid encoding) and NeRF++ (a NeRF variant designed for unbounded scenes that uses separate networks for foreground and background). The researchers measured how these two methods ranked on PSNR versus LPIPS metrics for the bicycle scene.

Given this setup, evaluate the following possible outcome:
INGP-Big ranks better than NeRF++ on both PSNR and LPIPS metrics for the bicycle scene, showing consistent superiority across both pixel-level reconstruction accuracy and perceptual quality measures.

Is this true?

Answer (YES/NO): NO